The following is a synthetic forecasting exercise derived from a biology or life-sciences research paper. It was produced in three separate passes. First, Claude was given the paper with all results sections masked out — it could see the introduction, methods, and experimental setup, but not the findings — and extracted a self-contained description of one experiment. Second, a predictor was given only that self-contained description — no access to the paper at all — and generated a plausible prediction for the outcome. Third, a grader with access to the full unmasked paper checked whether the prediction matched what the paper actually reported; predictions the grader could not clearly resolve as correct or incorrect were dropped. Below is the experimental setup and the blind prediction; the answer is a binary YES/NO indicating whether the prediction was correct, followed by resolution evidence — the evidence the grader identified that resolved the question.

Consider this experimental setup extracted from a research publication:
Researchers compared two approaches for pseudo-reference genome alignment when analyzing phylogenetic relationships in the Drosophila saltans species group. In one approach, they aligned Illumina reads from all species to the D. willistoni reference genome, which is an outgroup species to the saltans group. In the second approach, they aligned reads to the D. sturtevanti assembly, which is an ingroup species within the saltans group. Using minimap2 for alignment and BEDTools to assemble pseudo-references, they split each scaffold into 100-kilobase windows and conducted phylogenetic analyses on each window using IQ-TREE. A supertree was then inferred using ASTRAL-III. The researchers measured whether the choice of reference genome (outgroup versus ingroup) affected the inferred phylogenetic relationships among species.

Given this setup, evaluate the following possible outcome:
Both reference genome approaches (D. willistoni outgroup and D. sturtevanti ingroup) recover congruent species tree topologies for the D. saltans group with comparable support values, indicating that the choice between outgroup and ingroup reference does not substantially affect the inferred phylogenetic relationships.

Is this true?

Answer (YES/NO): NO